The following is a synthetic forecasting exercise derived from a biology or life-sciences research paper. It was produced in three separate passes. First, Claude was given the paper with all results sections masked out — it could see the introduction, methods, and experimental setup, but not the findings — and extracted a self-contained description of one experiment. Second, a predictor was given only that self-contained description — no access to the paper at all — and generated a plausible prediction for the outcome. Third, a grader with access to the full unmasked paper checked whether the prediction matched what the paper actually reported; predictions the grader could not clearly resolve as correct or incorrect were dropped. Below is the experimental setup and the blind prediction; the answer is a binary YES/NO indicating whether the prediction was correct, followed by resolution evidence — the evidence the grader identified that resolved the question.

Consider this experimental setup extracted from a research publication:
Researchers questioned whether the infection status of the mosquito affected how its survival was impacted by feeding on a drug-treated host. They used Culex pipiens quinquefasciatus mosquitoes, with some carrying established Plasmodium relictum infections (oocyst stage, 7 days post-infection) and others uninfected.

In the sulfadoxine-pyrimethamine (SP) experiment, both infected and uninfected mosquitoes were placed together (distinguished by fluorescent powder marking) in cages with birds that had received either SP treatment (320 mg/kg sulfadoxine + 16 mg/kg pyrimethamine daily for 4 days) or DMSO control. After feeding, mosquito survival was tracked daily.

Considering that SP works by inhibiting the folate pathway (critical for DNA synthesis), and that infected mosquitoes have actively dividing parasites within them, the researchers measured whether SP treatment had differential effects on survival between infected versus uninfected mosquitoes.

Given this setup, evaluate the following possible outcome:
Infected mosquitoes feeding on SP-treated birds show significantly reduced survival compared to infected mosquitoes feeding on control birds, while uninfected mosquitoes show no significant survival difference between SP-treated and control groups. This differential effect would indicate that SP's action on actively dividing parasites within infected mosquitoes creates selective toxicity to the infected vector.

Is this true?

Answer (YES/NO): NO